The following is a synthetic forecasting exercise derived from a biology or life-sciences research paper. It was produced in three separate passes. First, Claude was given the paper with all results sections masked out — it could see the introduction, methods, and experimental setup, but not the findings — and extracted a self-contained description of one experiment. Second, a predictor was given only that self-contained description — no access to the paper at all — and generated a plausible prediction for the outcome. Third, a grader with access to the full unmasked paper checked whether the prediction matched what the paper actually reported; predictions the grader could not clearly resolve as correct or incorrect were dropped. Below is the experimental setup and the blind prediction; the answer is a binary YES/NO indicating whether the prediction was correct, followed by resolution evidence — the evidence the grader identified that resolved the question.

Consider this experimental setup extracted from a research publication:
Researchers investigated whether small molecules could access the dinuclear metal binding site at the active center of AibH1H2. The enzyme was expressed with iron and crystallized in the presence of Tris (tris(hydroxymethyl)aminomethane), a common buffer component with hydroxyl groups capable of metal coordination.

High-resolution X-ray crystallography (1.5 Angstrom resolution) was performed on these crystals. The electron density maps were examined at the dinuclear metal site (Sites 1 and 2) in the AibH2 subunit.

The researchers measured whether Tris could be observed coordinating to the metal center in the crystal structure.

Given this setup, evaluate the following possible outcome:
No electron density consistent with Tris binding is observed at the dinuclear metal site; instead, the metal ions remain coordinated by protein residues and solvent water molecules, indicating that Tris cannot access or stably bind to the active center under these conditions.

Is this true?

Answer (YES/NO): NO